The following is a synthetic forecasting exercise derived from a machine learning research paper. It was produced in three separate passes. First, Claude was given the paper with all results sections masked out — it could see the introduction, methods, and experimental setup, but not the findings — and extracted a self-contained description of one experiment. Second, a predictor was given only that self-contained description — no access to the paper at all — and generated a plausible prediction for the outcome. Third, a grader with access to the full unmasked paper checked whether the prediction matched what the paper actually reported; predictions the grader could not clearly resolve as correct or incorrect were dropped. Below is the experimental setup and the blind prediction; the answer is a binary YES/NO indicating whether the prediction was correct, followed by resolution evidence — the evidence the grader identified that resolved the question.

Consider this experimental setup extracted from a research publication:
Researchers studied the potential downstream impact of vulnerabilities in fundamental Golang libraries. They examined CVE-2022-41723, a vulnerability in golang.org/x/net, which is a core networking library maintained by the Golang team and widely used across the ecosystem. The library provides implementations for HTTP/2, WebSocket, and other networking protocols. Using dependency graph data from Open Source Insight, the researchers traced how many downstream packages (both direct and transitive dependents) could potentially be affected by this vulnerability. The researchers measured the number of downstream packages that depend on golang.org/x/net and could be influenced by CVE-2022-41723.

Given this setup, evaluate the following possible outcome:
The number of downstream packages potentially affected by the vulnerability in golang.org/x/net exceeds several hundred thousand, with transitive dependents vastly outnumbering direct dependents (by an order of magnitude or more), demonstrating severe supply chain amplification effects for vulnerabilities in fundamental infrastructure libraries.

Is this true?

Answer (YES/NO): NO